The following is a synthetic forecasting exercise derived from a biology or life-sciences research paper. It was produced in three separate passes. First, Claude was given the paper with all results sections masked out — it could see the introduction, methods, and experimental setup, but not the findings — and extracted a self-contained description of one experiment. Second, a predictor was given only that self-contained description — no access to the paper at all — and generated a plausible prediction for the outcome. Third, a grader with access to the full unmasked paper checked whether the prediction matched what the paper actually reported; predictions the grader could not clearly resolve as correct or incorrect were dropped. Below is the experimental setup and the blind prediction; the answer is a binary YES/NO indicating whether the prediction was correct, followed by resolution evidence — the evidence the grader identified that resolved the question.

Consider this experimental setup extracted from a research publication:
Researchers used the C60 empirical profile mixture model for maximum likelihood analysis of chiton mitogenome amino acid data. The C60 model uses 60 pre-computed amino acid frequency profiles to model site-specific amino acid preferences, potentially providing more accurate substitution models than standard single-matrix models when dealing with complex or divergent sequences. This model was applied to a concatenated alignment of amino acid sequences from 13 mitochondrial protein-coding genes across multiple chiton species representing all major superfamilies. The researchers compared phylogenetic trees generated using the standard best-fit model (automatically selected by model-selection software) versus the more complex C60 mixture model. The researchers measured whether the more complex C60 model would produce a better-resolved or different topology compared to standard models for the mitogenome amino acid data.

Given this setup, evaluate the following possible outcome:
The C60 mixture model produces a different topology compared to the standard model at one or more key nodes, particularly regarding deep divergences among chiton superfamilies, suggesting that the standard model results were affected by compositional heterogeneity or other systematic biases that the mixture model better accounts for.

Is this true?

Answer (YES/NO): YES